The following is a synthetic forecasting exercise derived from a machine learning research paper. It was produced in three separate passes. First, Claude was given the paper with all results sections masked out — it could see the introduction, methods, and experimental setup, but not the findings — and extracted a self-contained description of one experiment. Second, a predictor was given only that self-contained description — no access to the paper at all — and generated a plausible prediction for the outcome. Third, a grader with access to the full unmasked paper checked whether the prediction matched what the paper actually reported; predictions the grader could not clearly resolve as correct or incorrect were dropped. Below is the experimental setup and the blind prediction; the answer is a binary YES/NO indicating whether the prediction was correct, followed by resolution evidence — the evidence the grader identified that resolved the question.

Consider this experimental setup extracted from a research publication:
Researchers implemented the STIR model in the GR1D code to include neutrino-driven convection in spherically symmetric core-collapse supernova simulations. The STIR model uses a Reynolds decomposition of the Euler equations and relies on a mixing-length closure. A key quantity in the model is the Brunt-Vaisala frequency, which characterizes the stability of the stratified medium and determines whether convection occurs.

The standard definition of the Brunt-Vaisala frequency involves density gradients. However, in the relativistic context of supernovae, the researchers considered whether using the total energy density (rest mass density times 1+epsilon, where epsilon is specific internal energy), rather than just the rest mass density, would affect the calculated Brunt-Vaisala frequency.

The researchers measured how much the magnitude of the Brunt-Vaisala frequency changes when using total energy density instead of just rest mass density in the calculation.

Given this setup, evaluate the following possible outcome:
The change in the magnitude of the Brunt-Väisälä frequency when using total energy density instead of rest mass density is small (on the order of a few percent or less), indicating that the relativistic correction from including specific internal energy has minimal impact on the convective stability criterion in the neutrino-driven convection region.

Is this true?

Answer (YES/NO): NO